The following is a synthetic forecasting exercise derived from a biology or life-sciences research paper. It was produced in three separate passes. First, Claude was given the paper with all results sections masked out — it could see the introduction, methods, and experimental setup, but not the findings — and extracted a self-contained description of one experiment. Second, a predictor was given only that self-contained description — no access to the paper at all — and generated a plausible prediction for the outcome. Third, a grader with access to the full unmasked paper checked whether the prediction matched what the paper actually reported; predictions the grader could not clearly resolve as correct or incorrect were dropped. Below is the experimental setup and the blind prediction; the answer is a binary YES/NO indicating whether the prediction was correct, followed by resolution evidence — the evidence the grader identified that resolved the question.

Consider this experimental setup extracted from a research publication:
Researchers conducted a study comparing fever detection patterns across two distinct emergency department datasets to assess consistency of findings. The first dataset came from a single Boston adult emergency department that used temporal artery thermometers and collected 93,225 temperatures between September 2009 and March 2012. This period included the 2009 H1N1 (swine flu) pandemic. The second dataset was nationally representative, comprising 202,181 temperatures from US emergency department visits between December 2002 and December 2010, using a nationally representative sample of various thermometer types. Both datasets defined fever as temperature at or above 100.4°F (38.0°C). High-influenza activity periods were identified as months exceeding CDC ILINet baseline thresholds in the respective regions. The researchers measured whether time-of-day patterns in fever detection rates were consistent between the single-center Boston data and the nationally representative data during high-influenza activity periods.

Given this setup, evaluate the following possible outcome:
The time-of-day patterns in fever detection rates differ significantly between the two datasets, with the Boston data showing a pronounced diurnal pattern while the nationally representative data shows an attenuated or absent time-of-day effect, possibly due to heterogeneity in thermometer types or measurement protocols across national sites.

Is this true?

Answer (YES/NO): NO